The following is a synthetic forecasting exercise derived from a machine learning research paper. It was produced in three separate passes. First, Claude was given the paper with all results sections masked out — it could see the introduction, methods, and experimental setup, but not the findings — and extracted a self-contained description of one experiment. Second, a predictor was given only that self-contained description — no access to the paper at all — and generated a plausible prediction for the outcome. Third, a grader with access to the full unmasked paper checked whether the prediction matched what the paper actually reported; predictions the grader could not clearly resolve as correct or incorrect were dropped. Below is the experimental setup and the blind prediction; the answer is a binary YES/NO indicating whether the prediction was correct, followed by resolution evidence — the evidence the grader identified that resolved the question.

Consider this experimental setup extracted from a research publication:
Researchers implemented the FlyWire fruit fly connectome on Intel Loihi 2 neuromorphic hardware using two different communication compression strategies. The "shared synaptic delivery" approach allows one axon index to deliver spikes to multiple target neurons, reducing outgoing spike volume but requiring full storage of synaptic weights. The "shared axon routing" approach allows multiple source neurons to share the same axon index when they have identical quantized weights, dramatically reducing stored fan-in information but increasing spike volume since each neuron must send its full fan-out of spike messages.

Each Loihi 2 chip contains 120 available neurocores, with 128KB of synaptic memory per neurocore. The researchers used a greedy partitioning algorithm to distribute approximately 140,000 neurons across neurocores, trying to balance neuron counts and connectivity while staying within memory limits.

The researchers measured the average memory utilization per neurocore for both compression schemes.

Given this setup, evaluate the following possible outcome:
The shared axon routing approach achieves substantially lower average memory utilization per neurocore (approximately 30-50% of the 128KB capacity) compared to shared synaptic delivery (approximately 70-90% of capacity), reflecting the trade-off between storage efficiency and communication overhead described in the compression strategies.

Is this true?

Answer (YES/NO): NO